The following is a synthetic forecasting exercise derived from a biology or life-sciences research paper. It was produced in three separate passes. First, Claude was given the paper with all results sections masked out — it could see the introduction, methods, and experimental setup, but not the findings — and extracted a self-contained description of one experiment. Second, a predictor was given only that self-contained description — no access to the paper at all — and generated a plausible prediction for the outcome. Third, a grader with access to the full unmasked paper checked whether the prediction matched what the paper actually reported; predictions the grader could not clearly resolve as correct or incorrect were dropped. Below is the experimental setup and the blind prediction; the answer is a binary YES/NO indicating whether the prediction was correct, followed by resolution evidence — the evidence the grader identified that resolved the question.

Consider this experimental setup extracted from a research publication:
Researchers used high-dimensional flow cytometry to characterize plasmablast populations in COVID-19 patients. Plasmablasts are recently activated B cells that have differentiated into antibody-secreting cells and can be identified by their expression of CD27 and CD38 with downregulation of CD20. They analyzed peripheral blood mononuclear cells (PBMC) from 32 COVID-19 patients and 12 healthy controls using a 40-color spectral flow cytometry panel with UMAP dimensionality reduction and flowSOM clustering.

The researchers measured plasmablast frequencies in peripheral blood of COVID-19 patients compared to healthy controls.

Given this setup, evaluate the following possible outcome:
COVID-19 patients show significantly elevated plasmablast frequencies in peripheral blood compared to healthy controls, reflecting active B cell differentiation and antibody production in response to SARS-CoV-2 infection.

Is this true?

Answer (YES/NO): YES